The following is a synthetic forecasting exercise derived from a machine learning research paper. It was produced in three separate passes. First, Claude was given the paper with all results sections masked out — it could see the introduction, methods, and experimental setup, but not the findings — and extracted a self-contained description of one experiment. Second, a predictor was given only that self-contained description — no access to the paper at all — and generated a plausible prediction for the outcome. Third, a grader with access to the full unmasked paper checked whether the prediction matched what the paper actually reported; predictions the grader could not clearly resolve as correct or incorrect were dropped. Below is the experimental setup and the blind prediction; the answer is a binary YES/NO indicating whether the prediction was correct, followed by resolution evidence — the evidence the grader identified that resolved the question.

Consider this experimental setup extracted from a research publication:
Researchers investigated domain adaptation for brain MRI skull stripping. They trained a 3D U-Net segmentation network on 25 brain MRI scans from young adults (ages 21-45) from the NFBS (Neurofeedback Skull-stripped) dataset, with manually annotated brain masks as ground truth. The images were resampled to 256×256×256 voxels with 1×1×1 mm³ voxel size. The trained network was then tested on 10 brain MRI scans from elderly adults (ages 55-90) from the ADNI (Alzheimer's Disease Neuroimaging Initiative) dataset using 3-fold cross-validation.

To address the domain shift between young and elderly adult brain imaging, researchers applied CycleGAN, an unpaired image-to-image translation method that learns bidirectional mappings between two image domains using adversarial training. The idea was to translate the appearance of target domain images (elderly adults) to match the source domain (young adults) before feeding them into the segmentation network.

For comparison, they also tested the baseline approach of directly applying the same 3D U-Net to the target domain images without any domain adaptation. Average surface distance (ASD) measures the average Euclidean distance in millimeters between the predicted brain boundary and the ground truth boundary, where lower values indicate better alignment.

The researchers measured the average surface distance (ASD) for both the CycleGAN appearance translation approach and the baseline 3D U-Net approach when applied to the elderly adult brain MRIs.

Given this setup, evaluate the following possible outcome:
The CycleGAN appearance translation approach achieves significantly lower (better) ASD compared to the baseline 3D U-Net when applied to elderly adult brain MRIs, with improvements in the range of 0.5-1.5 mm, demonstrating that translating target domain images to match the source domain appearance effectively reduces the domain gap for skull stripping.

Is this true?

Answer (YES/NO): NO